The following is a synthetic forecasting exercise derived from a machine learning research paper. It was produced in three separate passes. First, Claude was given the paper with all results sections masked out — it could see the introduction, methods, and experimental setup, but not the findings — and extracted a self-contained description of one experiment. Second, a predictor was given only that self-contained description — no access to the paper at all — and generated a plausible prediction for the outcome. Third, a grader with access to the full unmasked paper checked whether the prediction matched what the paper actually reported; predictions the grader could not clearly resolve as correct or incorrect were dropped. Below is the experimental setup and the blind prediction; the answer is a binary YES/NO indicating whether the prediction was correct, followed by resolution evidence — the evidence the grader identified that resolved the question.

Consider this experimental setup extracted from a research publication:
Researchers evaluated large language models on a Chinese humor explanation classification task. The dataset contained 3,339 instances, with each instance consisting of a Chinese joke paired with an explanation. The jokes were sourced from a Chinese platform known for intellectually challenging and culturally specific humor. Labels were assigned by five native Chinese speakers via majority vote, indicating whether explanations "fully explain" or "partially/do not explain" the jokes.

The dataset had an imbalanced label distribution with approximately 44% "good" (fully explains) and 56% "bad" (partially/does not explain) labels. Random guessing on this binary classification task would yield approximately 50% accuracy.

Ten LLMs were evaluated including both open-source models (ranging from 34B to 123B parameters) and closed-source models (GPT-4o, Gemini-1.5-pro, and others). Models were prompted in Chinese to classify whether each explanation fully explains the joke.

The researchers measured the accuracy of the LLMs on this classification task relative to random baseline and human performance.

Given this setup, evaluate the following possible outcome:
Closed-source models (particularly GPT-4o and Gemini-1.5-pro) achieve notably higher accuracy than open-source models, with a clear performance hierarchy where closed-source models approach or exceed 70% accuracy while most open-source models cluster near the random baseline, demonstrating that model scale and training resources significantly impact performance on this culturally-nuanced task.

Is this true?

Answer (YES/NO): NO